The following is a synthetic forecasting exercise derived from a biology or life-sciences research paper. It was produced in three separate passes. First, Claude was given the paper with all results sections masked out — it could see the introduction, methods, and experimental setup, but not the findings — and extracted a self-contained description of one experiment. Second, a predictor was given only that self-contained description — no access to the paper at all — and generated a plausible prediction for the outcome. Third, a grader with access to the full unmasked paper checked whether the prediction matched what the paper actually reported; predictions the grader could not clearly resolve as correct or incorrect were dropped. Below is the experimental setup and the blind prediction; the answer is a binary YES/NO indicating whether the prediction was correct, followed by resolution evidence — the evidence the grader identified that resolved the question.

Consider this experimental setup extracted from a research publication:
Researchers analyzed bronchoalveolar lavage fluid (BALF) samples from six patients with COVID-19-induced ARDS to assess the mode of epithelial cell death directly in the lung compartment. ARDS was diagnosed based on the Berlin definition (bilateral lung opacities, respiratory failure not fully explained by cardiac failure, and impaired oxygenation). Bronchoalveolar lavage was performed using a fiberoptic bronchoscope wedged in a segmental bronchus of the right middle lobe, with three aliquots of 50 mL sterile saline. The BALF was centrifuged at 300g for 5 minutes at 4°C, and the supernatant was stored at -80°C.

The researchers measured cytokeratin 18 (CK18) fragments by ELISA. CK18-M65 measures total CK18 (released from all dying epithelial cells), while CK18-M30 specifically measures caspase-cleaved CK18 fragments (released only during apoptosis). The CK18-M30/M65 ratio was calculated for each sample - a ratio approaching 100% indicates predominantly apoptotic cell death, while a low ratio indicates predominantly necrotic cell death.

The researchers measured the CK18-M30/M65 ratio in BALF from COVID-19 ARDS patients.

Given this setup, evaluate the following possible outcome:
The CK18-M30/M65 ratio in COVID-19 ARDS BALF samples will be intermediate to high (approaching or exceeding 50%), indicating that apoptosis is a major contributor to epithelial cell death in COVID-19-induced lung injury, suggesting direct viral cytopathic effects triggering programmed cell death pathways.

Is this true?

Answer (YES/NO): NO